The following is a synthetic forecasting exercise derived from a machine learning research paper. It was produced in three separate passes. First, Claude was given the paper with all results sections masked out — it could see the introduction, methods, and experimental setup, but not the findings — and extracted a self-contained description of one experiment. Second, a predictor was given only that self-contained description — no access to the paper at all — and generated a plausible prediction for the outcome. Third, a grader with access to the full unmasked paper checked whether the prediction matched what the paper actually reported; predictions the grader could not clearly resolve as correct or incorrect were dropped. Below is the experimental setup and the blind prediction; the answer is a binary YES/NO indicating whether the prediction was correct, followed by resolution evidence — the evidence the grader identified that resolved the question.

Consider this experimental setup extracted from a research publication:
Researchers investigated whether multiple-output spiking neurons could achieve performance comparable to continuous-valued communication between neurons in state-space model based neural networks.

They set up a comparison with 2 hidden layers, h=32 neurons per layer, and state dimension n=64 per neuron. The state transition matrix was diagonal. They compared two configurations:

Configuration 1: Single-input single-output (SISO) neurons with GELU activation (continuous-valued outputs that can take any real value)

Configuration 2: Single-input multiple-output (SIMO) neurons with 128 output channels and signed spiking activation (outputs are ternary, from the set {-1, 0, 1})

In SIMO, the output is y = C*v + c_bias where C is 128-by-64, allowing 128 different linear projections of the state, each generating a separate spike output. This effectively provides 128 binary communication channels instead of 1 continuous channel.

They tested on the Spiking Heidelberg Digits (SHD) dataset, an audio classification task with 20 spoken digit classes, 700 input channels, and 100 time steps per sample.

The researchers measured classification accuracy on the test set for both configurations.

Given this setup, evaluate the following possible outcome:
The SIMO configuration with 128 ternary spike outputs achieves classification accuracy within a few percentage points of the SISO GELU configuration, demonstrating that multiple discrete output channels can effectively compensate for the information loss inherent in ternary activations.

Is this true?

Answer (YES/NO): YES